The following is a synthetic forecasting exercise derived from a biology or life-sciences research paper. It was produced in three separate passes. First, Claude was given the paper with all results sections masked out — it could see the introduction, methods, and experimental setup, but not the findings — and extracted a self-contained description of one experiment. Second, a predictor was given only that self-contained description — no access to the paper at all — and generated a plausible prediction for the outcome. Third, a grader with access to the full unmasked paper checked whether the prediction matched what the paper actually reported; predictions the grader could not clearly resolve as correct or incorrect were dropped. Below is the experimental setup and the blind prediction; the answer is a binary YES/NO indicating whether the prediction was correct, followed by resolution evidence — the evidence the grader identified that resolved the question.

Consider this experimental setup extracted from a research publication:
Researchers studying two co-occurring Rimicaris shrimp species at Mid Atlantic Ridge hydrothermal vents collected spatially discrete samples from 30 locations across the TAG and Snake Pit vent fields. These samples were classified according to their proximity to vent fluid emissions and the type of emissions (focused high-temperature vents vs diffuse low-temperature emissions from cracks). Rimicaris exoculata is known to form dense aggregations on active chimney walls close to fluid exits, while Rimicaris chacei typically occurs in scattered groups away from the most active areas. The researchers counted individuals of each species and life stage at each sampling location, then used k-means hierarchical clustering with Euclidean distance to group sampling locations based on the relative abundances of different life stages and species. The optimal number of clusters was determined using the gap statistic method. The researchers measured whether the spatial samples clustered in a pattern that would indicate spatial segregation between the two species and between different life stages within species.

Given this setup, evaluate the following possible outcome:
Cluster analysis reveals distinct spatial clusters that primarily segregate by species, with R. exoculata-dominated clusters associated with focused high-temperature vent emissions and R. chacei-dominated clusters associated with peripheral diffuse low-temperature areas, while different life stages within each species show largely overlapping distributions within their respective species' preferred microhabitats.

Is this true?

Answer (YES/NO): NO